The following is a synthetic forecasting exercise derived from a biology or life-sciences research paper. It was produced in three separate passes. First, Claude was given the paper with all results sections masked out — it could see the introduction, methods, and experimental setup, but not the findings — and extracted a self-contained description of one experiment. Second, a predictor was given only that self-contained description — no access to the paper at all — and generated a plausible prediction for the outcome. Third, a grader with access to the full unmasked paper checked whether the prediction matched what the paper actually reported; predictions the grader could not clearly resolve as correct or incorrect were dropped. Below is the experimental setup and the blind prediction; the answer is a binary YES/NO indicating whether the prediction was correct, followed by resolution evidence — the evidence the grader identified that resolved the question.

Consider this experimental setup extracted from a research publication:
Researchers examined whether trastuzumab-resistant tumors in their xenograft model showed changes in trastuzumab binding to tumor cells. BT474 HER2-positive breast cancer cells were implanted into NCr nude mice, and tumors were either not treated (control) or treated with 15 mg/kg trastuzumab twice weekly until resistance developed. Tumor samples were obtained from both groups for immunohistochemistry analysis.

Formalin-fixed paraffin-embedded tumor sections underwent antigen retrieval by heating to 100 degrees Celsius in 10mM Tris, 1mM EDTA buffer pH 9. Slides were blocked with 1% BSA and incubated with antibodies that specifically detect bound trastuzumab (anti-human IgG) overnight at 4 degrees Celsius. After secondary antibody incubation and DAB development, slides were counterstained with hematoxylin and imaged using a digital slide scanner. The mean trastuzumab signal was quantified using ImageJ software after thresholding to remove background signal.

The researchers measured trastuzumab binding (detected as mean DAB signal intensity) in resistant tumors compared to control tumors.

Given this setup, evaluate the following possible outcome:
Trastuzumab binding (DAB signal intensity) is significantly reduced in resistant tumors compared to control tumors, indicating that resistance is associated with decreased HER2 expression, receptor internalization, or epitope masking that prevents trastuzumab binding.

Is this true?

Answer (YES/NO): NO